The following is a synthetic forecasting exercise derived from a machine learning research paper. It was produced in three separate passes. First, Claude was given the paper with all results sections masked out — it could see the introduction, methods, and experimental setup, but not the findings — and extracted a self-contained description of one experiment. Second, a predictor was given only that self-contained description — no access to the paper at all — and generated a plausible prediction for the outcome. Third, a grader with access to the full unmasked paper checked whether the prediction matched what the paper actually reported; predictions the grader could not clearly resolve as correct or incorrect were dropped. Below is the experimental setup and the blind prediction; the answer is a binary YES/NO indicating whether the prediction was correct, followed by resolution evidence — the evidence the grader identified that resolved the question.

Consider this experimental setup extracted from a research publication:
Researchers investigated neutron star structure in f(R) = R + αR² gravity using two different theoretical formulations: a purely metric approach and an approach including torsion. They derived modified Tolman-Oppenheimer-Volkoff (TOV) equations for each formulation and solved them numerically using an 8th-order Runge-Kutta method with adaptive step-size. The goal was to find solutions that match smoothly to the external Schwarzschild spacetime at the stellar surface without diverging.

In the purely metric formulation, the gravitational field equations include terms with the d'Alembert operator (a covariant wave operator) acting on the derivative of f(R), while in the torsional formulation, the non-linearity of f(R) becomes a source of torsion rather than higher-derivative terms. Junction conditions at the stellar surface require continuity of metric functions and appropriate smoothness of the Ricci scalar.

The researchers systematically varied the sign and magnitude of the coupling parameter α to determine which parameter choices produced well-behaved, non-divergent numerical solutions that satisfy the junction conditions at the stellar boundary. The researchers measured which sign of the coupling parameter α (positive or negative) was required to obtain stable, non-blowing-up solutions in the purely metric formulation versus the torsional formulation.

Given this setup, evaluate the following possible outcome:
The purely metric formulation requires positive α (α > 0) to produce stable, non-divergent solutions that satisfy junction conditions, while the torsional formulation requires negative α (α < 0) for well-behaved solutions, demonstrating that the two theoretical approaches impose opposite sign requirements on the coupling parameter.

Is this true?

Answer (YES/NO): YES